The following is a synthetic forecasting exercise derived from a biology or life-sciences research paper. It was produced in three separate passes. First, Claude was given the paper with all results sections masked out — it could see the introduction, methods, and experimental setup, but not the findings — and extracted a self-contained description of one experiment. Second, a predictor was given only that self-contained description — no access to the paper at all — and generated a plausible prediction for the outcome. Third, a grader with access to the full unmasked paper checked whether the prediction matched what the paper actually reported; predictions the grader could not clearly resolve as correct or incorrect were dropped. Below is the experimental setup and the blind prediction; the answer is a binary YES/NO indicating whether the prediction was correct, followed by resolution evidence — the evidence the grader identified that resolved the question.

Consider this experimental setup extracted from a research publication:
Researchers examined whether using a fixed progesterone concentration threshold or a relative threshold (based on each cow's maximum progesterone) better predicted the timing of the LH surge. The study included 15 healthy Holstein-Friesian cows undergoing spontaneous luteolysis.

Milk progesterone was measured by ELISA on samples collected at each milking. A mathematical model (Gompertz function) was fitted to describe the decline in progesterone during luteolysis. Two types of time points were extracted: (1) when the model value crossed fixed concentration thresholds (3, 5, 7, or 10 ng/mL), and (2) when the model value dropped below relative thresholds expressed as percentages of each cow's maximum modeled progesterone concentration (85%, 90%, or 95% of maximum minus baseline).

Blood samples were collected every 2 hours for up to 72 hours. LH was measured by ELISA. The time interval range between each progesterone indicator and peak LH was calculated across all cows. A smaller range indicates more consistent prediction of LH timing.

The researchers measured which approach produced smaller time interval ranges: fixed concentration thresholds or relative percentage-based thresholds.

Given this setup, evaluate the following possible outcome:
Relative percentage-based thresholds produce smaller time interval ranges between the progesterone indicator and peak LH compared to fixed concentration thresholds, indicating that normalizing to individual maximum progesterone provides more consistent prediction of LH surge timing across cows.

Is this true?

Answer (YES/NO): NO